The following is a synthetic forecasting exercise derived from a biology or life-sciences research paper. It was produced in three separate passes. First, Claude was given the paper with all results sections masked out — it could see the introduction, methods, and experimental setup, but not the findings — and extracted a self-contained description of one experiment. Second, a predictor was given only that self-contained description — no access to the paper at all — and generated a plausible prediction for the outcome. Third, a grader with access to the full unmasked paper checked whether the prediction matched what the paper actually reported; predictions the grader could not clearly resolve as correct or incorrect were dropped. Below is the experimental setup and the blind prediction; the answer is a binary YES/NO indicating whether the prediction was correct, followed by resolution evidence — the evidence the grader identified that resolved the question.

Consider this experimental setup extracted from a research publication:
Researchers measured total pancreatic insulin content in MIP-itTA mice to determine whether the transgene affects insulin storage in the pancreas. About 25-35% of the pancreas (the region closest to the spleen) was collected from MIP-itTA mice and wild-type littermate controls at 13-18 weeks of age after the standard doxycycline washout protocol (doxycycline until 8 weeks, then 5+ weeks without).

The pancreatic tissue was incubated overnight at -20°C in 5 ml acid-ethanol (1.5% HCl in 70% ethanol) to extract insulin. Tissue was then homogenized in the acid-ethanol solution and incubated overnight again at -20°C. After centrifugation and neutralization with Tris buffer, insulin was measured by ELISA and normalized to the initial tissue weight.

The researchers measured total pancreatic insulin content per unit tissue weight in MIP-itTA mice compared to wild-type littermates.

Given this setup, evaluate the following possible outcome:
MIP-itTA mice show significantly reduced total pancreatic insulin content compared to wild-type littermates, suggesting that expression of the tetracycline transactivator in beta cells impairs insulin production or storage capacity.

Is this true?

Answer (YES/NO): YES